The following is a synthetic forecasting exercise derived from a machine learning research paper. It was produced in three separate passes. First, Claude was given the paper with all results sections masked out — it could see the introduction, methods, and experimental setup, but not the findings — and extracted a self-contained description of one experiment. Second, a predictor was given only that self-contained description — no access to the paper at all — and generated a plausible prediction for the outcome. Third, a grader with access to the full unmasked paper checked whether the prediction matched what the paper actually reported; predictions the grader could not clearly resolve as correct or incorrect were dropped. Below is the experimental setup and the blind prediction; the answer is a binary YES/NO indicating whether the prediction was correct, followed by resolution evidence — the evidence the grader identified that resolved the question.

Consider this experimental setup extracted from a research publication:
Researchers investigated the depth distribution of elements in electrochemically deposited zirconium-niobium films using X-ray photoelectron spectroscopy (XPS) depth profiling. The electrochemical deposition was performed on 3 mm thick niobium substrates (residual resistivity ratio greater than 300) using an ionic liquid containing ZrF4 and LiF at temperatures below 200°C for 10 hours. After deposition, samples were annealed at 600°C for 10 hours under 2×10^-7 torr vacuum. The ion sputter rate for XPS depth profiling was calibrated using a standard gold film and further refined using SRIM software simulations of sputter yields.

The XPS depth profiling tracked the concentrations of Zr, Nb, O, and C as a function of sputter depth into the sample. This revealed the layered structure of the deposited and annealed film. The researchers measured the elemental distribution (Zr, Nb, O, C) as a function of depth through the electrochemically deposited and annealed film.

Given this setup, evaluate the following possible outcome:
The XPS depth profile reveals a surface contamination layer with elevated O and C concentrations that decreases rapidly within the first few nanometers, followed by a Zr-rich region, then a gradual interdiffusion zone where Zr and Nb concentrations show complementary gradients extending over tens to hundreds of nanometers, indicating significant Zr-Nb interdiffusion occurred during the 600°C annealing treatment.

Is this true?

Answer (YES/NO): NO